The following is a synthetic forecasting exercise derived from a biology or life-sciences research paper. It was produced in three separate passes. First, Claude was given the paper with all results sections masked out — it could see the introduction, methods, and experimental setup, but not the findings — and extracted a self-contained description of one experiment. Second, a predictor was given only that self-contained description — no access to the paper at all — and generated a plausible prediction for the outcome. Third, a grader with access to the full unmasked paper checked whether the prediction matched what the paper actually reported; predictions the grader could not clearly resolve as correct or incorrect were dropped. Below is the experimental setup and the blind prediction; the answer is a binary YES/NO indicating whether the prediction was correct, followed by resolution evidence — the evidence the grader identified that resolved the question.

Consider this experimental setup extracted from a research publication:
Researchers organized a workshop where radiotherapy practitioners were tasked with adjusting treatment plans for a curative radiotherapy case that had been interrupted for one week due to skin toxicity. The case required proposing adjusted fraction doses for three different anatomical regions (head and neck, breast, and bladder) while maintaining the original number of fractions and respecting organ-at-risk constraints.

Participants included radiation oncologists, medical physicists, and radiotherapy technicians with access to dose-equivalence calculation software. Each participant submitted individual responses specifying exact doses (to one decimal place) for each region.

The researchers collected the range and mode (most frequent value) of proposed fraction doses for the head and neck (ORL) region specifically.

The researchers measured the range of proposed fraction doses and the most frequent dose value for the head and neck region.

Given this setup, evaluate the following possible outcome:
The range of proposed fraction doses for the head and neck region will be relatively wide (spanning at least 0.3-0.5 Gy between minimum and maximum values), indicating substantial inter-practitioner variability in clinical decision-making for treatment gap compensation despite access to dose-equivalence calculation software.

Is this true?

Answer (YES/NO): YES